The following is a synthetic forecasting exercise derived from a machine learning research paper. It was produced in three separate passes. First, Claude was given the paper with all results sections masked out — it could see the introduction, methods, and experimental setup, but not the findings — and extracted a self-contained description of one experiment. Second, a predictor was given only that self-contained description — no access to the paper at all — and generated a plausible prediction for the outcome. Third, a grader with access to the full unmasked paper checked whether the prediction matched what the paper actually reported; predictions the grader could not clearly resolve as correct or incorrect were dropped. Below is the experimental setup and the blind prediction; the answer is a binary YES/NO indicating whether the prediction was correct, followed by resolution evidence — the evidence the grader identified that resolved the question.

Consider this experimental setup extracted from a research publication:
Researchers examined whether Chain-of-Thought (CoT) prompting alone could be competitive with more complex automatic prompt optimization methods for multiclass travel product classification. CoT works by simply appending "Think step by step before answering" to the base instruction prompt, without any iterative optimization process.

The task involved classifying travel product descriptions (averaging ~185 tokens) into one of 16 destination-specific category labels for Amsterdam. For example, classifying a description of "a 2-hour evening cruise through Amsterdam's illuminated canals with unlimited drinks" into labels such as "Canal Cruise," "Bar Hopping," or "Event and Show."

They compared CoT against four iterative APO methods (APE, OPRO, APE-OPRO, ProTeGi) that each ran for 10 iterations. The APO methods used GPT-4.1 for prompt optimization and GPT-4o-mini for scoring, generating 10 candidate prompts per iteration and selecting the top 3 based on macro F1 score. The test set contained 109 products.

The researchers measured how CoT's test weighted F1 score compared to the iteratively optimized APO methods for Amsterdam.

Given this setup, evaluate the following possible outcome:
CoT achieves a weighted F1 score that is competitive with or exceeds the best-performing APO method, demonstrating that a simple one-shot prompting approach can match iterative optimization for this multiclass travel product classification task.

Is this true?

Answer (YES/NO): NO